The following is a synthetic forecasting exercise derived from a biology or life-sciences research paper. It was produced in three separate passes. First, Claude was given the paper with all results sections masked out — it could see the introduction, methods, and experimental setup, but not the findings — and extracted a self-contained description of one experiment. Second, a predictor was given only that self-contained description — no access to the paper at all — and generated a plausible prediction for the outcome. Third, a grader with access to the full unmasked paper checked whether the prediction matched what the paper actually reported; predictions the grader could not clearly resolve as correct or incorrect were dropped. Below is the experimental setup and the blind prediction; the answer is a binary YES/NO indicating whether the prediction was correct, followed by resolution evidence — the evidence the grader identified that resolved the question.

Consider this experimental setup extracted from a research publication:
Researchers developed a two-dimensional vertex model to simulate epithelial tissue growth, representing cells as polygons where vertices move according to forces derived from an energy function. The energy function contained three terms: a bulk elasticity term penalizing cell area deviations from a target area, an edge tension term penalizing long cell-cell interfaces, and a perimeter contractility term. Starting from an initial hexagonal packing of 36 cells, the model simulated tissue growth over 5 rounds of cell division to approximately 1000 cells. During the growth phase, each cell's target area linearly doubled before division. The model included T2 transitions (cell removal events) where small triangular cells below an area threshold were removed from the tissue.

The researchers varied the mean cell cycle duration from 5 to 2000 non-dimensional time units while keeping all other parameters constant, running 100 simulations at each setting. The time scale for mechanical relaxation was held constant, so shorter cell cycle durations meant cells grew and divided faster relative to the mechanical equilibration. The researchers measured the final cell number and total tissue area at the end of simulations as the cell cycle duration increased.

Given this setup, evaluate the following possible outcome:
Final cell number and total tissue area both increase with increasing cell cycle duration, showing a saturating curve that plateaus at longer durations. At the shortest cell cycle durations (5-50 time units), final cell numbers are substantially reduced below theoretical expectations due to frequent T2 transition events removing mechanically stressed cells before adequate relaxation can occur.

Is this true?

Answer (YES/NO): YES